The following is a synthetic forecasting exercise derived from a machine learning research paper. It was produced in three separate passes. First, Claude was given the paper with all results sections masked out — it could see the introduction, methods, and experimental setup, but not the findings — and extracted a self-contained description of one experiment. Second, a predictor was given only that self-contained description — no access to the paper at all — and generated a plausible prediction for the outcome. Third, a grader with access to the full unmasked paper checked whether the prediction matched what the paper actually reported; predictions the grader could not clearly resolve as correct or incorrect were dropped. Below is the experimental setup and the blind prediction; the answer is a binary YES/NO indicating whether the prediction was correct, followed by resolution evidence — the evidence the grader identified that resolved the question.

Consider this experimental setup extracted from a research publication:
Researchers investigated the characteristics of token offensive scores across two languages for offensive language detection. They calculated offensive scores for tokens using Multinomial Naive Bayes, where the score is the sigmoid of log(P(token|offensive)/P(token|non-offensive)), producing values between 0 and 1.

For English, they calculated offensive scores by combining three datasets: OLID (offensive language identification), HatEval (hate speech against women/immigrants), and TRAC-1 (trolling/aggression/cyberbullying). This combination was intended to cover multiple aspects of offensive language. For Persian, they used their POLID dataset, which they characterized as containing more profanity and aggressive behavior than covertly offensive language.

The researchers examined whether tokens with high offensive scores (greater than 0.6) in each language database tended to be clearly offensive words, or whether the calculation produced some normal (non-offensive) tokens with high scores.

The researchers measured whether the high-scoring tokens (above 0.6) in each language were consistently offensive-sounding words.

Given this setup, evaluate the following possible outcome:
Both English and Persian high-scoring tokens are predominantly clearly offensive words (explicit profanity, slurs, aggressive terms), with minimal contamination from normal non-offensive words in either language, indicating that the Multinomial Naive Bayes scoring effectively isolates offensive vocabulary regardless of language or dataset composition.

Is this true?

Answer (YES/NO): NO